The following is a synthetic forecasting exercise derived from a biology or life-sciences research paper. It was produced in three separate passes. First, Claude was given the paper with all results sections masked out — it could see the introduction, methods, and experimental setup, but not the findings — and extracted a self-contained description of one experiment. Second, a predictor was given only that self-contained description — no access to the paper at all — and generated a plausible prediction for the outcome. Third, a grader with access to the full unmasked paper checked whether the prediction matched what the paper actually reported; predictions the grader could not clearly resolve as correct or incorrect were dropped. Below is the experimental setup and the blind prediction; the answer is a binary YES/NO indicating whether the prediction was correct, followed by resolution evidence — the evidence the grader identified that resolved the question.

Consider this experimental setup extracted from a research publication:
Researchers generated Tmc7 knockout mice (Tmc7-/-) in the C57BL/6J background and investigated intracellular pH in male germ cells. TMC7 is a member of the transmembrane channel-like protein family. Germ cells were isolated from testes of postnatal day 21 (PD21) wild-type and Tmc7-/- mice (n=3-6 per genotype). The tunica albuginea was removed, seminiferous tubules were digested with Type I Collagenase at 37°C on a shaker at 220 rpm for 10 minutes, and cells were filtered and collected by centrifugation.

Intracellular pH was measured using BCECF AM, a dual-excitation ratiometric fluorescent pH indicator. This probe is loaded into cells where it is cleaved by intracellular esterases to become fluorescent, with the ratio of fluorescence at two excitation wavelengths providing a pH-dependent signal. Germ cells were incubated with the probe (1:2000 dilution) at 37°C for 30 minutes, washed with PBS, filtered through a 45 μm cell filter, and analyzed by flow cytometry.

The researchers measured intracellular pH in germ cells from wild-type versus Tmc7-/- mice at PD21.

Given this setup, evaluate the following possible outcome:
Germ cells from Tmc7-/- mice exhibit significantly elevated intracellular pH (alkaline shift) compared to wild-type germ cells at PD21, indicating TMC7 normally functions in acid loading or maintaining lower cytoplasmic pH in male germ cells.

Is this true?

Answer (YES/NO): YES